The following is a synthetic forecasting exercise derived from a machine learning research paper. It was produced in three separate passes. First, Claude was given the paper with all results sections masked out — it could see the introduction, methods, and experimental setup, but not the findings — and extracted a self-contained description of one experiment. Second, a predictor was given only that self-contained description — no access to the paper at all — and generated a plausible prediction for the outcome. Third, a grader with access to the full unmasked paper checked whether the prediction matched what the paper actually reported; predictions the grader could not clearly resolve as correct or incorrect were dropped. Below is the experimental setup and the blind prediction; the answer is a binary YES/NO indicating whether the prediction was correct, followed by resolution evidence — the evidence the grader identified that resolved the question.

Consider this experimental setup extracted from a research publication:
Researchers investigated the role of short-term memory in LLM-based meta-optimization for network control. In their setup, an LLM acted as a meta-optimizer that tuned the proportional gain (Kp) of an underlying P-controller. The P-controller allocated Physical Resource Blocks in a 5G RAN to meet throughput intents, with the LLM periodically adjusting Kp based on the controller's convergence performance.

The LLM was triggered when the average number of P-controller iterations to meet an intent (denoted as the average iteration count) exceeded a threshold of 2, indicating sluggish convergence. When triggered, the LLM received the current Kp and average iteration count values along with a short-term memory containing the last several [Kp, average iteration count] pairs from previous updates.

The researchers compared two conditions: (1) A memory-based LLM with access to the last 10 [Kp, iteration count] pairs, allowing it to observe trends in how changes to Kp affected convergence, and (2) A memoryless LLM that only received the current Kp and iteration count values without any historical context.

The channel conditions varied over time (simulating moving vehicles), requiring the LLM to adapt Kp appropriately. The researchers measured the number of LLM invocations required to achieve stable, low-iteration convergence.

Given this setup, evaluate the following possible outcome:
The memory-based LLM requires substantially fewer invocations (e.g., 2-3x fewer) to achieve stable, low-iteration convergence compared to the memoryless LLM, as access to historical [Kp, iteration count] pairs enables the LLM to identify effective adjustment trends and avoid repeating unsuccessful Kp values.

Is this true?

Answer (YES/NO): NO